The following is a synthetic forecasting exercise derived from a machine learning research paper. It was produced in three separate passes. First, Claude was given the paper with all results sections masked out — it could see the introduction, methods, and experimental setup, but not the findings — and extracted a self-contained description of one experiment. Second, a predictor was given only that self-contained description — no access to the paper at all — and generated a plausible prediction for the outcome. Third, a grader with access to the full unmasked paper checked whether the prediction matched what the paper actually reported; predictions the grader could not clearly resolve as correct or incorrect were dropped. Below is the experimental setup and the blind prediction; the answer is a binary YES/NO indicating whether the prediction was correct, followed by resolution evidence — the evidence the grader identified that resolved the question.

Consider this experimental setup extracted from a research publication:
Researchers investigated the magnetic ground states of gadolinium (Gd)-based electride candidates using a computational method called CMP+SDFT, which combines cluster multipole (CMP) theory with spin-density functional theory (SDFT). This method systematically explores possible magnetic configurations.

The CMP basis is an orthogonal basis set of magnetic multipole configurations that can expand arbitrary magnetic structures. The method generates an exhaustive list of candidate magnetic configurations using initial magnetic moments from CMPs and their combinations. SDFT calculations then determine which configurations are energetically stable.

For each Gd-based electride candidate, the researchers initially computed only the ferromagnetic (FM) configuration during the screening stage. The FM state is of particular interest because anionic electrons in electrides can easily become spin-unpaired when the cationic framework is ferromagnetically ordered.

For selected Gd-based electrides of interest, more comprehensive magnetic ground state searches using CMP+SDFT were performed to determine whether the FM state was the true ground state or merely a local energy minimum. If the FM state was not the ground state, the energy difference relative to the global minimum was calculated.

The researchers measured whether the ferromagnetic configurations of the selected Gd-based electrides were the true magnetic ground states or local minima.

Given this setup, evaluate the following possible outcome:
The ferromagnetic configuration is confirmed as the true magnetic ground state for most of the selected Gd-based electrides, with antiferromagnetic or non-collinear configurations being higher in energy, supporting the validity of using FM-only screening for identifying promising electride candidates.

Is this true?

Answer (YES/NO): NO